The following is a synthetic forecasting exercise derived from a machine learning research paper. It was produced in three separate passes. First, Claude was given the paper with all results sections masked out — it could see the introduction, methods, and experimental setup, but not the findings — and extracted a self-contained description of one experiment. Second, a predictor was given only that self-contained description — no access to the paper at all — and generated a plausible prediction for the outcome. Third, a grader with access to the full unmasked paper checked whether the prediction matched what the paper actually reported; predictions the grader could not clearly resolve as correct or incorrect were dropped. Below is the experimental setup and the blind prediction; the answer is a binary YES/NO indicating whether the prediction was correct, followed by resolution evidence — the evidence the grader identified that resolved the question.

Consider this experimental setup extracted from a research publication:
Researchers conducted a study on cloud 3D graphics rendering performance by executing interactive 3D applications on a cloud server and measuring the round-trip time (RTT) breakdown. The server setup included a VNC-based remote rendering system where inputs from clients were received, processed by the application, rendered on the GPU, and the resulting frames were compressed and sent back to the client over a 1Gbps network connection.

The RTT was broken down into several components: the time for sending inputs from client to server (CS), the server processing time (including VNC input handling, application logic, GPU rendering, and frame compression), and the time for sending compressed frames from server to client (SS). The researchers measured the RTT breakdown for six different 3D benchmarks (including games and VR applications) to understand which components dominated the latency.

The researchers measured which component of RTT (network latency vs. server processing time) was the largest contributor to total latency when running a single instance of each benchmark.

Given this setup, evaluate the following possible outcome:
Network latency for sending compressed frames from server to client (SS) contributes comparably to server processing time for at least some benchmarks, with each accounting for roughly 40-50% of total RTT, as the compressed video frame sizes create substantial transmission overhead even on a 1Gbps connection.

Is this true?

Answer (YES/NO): NO